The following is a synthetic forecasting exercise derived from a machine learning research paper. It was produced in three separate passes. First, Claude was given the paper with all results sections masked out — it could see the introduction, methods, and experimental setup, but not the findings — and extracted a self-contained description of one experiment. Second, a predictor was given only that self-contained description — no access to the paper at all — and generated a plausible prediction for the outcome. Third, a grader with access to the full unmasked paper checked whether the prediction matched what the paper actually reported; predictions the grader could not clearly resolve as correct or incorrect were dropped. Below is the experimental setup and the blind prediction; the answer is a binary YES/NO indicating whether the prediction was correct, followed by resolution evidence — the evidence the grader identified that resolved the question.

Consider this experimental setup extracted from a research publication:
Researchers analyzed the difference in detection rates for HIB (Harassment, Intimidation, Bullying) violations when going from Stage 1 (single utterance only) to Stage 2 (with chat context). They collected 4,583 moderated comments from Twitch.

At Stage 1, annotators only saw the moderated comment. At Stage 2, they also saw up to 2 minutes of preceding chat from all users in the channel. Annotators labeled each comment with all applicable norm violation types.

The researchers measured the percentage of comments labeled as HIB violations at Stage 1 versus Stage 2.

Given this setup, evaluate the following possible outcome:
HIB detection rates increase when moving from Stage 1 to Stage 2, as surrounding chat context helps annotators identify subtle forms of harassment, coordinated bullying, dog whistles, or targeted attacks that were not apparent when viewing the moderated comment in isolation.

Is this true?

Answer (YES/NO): YES